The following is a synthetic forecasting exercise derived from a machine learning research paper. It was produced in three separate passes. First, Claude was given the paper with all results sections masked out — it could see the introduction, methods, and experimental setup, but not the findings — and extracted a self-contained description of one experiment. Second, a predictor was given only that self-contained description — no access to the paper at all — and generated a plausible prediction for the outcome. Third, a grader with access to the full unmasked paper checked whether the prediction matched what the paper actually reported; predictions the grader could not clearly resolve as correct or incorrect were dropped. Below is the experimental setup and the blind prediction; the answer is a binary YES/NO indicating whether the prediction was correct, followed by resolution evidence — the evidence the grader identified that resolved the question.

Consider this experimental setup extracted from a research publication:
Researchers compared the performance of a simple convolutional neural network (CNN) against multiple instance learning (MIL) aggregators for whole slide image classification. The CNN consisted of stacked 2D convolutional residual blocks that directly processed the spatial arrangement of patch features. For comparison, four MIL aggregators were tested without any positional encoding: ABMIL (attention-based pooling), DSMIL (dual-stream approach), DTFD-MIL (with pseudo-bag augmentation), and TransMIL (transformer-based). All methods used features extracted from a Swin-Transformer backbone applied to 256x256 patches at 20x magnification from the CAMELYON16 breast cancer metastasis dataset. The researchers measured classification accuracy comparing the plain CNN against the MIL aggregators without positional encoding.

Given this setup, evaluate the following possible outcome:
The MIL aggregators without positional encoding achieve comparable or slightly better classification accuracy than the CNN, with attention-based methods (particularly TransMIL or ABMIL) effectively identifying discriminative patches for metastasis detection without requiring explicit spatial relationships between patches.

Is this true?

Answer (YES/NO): NO